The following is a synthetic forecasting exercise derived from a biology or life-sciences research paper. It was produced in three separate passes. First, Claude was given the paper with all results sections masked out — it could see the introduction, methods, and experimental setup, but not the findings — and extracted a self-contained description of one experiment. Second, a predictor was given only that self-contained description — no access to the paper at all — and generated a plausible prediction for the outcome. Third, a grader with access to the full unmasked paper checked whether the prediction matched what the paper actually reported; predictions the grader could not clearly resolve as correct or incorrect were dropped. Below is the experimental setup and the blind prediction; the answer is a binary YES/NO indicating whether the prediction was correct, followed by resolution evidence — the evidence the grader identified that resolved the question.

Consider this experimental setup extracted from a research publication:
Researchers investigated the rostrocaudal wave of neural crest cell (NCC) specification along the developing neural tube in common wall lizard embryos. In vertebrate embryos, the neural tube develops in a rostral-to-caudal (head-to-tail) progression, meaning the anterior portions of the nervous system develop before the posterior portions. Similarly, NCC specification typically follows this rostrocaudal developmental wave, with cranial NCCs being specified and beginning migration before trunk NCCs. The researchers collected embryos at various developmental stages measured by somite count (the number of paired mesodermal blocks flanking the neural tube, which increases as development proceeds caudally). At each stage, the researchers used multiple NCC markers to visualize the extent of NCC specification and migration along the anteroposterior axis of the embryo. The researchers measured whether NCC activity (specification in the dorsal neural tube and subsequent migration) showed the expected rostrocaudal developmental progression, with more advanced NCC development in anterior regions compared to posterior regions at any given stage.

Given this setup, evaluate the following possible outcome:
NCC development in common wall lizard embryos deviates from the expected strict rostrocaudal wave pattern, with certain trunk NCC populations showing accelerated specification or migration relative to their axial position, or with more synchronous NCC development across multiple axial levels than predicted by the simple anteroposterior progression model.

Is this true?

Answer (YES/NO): NO